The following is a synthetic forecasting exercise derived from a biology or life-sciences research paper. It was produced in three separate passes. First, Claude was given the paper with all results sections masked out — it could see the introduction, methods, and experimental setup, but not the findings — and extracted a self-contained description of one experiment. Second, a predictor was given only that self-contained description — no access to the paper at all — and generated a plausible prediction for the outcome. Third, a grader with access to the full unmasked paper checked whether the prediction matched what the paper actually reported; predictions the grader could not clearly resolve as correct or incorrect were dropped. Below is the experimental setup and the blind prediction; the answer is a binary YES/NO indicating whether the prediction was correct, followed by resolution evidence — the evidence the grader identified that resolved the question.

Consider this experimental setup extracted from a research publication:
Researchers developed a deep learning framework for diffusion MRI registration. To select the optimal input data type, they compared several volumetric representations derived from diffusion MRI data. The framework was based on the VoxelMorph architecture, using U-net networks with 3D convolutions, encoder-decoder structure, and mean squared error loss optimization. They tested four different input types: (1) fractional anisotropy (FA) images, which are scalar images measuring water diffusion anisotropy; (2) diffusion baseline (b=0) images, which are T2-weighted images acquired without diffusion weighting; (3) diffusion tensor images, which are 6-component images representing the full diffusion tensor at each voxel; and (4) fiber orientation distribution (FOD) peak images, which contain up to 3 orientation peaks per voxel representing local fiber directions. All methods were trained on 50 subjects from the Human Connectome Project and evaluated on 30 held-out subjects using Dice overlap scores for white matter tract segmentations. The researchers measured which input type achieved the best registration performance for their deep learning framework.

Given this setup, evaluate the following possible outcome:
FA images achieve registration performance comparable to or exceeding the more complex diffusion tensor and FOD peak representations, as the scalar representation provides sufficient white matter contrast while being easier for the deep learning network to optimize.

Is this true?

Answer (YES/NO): YES